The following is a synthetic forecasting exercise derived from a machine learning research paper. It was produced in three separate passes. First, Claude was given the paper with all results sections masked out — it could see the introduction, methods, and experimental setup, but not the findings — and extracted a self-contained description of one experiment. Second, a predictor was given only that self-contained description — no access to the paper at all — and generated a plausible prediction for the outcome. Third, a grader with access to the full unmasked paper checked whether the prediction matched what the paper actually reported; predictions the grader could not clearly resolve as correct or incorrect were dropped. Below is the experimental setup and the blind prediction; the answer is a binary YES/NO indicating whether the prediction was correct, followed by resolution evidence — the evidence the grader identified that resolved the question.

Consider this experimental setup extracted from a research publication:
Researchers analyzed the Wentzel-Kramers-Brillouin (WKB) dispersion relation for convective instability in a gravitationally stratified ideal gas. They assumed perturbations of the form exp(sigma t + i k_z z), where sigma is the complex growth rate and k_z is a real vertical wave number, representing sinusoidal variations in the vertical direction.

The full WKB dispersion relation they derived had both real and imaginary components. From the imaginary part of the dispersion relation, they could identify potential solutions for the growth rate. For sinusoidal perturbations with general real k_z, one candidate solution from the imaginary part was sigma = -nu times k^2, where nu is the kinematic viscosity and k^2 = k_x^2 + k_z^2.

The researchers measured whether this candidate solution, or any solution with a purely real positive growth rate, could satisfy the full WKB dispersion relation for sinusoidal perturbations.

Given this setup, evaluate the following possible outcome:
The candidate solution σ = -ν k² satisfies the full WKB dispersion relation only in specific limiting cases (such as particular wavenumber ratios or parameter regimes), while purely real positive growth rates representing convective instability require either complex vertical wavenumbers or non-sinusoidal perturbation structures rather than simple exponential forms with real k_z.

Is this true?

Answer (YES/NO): NO